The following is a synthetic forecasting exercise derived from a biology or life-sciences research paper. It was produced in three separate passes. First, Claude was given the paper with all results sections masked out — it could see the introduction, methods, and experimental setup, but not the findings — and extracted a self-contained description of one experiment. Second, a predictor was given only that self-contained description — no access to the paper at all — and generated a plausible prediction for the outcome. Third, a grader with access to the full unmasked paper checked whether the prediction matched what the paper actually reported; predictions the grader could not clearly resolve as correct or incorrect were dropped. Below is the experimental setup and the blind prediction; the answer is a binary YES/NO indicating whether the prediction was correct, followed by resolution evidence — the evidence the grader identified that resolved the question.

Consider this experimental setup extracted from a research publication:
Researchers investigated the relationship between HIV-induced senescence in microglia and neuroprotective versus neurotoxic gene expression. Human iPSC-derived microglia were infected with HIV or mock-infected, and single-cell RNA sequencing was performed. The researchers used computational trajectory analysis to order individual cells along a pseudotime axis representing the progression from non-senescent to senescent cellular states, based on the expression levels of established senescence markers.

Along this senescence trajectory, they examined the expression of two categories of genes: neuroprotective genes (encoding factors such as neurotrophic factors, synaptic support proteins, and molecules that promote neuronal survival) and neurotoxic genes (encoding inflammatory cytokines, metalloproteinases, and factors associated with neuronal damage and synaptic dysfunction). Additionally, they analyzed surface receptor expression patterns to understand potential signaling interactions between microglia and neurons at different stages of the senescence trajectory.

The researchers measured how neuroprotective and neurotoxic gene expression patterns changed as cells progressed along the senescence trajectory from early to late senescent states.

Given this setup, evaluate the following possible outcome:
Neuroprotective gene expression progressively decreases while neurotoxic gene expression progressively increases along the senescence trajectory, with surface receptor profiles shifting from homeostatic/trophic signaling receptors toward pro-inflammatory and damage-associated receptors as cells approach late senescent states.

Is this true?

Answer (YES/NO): NO